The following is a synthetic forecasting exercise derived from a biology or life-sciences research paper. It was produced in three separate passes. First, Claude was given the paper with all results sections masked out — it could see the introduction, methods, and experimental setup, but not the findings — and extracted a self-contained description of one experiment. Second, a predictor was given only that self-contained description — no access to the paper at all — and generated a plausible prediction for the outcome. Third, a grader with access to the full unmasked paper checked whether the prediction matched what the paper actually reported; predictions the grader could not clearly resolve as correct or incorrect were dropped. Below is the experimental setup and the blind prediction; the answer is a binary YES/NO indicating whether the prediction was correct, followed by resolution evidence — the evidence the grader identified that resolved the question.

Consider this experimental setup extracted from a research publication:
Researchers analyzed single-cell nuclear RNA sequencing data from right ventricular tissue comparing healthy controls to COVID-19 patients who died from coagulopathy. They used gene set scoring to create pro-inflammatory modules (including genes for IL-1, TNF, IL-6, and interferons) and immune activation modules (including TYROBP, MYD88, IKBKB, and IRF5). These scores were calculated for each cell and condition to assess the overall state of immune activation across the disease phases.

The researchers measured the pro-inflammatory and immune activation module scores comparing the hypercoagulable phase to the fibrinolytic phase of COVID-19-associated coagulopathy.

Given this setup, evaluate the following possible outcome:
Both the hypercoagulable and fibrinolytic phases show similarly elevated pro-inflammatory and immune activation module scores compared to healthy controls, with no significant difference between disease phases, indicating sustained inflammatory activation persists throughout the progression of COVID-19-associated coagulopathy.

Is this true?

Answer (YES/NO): NO